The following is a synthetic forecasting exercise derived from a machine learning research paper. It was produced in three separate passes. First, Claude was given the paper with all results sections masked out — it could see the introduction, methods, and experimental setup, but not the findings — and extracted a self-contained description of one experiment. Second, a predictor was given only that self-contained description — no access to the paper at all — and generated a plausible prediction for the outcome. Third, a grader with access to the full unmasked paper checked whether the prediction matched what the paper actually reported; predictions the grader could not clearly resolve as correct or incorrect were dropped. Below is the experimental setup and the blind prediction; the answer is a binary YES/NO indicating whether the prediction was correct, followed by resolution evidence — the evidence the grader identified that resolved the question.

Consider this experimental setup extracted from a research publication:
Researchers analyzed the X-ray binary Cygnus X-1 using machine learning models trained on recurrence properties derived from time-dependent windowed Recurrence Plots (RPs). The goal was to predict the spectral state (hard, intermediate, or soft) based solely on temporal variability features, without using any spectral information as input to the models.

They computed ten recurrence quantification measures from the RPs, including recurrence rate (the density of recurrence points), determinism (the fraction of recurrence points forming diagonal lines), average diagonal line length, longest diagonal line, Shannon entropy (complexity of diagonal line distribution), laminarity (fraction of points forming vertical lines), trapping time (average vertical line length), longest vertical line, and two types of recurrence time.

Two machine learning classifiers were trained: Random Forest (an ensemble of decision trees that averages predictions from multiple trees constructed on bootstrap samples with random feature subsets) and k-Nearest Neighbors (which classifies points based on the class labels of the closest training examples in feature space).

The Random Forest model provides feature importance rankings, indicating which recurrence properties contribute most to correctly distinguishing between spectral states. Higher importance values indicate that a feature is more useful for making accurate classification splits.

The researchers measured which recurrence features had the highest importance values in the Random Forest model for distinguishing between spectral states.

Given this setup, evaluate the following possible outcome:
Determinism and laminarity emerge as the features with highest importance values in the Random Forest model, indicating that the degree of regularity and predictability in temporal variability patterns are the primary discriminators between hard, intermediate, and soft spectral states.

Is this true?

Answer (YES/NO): NO